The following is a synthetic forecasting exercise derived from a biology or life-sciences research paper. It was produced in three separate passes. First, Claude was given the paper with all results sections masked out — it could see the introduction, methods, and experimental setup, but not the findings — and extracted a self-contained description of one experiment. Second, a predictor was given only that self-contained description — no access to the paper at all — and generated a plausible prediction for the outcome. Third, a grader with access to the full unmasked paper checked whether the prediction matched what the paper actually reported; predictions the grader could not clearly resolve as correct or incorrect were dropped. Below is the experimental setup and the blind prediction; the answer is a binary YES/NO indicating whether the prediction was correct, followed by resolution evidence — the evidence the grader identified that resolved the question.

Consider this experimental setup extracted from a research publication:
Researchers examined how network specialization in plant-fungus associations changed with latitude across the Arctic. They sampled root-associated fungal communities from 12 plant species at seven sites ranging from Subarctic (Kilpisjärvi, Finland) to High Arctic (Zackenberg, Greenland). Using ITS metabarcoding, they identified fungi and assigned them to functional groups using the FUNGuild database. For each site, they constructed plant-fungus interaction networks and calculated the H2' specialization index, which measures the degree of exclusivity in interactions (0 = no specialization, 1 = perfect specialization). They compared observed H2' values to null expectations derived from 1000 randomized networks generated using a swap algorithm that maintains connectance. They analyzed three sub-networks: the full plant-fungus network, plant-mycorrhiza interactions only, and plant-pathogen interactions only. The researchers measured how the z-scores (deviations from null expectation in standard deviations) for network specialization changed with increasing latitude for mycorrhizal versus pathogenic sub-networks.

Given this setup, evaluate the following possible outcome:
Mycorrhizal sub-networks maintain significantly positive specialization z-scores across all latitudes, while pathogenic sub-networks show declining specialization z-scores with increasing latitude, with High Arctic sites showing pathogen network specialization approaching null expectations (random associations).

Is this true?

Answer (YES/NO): NO